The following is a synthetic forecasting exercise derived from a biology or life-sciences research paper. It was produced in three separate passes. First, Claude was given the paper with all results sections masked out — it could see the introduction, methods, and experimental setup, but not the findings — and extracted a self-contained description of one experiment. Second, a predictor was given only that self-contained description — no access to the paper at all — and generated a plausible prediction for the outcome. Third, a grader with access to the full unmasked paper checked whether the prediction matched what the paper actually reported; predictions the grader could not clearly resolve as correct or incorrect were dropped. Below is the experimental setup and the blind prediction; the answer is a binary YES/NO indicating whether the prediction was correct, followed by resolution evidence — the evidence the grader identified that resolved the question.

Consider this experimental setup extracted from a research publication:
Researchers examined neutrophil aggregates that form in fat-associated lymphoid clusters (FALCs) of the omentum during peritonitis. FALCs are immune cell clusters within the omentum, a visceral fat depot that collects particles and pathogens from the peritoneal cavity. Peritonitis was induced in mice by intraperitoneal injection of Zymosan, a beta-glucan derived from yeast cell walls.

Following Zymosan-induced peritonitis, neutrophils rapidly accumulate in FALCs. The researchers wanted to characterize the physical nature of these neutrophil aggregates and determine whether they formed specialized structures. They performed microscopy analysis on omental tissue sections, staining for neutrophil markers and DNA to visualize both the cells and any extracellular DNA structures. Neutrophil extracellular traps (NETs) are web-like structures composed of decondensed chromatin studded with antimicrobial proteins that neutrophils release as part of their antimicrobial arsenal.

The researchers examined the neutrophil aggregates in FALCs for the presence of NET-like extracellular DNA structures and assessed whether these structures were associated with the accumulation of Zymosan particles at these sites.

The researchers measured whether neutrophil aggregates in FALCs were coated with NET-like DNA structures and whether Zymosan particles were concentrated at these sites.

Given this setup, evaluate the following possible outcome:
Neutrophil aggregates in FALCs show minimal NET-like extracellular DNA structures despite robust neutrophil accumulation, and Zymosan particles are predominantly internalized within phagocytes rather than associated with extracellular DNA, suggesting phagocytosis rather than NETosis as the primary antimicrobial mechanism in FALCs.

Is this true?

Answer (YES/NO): NO